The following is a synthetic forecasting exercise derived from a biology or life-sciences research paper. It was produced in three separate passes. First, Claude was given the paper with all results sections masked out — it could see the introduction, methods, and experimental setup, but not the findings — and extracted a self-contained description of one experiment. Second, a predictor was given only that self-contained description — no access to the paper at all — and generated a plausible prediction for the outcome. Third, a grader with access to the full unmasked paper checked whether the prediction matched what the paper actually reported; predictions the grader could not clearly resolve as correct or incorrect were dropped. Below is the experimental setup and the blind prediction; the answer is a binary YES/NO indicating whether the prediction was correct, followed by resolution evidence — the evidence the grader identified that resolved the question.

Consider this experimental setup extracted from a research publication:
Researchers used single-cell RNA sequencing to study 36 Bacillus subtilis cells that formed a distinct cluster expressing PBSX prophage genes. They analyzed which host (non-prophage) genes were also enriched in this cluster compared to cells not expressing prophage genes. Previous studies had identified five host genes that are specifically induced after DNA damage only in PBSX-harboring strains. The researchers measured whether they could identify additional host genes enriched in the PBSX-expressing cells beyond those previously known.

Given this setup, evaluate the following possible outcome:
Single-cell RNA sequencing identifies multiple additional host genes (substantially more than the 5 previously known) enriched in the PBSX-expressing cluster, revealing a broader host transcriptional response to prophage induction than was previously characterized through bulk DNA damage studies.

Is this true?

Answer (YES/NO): NO